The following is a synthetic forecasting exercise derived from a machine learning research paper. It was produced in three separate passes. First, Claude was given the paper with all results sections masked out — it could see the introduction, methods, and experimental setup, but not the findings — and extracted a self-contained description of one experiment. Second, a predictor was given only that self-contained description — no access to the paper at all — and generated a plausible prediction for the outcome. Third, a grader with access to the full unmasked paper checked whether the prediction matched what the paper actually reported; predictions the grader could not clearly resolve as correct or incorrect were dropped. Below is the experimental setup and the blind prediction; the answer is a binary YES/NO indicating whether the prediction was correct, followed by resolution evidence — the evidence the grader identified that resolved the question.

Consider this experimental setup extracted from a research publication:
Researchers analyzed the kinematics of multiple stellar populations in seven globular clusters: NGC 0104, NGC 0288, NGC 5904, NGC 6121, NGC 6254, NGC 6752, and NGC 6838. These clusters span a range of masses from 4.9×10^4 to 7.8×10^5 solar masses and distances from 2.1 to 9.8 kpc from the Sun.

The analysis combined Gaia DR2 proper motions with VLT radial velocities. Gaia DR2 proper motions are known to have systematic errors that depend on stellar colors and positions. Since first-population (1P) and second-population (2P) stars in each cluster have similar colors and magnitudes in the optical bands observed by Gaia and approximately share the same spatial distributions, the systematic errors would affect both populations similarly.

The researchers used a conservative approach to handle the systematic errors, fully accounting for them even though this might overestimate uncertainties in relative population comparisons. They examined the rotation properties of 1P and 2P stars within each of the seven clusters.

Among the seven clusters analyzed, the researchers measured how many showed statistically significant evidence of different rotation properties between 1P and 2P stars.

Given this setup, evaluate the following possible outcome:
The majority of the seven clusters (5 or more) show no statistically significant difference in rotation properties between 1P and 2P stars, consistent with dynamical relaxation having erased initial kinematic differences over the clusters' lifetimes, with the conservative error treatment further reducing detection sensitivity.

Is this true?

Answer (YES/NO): YES